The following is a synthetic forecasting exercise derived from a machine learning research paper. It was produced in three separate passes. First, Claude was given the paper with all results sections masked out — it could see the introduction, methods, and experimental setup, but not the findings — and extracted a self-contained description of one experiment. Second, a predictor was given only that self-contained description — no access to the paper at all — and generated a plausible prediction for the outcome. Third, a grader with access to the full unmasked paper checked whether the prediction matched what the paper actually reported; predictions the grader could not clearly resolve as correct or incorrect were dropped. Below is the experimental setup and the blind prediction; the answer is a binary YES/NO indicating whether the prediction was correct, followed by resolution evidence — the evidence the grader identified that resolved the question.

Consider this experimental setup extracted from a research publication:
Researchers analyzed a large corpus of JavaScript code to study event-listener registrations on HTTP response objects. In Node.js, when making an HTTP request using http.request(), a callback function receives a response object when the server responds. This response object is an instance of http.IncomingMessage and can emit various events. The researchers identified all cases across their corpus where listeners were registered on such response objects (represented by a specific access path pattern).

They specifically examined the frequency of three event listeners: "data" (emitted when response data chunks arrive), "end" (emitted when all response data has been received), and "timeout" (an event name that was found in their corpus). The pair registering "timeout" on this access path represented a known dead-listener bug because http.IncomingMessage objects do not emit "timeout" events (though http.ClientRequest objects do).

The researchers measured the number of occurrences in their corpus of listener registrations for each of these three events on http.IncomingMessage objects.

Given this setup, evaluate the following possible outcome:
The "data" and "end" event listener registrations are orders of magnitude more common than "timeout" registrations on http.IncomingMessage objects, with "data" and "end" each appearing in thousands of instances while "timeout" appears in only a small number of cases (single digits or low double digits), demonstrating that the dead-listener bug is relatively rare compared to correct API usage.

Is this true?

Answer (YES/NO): NO